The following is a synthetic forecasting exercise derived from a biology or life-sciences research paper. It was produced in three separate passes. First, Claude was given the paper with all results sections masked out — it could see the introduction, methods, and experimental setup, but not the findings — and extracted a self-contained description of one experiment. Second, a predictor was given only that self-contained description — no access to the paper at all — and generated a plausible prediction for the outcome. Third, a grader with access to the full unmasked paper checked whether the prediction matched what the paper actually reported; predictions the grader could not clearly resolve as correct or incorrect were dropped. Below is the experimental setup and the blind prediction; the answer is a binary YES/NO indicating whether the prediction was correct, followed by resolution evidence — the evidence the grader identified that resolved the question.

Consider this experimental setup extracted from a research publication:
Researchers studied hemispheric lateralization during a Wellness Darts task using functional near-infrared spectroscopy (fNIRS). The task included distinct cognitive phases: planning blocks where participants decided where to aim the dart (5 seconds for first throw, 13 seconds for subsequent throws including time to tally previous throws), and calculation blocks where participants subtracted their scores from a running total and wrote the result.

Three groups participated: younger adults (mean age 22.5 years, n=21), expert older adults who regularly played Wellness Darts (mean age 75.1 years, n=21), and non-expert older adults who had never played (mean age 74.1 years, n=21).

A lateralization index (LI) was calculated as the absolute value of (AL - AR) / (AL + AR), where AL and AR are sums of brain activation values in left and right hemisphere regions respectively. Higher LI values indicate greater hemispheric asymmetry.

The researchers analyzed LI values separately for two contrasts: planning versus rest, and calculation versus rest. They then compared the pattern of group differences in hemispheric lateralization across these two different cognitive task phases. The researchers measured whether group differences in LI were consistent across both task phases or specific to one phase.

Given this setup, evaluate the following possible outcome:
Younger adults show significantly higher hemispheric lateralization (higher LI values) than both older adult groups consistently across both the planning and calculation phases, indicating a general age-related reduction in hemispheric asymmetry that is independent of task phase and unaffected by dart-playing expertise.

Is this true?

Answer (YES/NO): NO